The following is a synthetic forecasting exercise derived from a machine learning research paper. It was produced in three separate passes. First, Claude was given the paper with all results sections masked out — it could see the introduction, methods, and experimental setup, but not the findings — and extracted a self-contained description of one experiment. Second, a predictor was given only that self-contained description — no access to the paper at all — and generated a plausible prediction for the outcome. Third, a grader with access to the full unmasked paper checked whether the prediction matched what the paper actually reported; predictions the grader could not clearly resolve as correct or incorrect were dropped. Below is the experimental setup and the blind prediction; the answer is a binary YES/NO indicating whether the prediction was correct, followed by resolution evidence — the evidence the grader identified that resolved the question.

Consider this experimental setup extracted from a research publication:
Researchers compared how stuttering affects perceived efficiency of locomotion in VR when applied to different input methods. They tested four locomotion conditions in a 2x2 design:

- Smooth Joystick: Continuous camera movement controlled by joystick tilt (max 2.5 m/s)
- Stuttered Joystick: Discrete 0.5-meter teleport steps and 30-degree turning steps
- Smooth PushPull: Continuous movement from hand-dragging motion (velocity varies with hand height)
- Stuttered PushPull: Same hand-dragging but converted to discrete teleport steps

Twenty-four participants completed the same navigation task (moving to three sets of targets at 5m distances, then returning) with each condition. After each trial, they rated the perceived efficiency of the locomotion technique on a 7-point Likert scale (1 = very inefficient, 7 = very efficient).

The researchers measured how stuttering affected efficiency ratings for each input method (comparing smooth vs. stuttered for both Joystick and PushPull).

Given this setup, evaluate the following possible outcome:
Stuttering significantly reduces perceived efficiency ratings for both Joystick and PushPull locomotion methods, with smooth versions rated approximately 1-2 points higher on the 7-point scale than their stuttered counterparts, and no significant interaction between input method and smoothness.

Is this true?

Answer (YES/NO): NO